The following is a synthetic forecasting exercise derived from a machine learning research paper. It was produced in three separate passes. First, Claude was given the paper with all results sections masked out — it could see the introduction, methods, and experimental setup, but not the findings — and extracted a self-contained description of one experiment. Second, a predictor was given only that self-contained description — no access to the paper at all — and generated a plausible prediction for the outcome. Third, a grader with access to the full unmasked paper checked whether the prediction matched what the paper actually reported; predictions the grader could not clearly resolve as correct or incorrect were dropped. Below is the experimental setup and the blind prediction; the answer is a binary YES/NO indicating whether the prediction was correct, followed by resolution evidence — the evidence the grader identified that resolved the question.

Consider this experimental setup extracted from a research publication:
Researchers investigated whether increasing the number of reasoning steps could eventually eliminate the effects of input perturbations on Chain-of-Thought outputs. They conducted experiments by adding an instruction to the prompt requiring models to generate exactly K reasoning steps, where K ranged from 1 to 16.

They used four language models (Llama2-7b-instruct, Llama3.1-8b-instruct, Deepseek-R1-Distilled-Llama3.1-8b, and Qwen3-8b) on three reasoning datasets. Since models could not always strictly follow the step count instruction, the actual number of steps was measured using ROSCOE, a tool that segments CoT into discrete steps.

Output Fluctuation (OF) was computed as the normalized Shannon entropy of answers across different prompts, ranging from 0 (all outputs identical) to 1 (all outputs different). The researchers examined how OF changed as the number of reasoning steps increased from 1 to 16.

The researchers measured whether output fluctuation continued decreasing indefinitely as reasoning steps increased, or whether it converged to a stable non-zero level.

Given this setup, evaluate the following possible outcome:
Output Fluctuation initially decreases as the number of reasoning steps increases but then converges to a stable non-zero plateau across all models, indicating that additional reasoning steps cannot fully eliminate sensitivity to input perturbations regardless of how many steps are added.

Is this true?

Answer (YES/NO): YES